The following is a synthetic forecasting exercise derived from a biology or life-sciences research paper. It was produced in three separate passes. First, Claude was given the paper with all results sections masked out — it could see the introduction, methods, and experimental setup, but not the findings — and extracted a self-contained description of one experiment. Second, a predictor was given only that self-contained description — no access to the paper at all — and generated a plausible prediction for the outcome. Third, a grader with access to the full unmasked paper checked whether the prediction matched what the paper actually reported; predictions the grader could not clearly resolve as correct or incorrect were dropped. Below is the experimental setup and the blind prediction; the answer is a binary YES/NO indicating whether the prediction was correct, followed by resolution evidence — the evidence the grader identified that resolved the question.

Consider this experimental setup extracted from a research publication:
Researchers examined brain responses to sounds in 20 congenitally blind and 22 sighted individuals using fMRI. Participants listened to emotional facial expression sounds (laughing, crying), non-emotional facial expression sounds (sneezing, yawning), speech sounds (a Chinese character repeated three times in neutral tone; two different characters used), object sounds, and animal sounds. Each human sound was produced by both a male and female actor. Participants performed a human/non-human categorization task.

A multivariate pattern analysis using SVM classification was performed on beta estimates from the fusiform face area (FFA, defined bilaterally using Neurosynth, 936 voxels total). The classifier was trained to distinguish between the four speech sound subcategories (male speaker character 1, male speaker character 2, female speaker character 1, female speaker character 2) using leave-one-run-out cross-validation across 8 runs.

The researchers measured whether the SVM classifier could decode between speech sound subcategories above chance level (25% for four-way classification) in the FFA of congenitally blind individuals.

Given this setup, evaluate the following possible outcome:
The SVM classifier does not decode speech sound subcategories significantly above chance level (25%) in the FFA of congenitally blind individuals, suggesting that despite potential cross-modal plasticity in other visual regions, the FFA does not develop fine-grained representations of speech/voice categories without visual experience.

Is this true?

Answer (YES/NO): YES